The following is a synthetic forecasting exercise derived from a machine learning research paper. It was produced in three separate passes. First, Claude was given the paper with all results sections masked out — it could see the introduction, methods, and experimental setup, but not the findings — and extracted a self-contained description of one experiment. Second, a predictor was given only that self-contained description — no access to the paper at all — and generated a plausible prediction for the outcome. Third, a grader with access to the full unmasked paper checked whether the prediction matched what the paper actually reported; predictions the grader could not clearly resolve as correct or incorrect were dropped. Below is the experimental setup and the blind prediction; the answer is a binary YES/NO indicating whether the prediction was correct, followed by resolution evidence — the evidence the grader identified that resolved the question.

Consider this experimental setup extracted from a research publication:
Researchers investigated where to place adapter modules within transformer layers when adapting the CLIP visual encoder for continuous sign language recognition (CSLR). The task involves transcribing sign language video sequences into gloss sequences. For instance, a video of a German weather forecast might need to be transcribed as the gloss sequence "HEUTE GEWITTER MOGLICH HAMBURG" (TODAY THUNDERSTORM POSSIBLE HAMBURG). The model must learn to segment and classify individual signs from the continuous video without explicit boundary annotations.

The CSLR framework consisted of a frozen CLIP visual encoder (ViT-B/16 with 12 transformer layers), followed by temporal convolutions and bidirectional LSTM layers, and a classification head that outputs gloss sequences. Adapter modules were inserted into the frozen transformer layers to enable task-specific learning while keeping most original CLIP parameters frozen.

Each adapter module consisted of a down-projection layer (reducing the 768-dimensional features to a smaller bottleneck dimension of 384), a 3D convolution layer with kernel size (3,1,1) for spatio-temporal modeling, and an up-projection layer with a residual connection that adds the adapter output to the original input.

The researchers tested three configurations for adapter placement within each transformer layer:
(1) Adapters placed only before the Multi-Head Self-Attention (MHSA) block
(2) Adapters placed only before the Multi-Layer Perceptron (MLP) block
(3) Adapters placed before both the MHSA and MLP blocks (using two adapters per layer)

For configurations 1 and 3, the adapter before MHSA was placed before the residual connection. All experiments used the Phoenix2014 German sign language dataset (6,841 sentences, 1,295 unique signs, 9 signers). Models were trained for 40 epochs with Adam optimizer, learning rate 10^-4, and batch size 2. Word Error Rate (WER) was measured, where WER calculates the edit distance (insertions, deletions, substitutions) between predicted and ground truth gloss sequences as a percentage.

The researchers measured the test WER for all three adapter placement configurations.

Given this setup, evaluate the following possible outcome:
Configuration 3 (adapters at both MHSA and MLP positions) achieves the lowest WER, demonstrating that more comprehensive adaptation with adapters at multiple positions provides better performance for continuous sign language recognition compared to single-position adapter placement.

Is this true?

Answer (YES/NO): YES